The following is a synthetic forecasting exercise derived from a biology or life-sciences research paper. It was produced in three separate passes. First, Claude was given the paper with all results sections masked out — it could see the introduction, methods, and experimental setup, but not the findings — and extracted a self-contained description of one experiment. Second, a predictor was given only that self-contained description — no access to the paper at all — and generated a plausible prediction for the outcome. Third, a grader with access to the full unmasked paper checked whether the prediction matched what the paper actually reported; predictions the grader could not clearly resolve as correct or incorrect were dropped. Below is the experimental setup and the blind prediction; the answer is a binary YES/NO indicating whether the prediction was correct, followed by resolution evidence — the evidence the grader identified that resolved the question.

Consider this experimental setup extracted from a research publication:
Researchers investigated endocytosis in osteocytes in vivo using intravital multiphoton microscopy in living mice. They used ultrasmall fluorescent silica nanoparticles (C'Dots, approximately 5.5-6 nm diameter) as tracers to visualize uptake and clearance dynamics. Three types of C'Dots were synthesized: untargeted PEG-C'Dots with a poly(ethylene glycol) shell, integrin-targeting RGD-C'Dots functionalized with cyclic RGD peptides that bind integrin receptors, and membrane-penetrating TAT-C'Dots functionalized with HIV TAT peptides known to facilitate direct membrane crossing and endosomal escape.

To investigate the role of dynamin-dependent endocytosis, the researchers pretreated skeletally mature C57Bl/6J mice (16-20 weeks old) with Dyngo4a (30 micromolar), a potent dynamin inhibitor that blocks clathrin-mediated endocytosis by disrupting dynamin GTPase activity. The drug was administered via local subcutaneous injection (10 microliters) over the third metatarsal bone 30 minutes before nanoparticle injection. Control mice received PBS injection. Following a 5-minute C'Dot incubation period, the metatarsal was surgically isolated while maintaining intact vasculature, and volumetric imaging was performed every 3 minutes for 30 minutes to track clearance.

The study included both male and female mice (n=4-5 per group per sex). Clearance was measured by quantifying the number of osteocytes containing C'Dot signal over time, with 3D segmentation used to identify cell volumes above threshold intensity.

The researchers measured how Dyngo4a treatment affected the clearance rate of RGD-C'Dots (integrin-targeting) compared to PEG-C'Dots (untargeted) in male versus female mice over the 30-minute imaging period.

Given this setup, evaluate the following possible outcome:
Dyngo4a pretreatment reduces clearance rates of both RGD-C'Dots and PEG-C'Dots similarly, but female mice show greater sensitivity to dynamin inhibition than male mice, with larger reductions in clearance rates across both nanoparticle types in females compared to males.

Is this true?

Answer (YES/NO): NO